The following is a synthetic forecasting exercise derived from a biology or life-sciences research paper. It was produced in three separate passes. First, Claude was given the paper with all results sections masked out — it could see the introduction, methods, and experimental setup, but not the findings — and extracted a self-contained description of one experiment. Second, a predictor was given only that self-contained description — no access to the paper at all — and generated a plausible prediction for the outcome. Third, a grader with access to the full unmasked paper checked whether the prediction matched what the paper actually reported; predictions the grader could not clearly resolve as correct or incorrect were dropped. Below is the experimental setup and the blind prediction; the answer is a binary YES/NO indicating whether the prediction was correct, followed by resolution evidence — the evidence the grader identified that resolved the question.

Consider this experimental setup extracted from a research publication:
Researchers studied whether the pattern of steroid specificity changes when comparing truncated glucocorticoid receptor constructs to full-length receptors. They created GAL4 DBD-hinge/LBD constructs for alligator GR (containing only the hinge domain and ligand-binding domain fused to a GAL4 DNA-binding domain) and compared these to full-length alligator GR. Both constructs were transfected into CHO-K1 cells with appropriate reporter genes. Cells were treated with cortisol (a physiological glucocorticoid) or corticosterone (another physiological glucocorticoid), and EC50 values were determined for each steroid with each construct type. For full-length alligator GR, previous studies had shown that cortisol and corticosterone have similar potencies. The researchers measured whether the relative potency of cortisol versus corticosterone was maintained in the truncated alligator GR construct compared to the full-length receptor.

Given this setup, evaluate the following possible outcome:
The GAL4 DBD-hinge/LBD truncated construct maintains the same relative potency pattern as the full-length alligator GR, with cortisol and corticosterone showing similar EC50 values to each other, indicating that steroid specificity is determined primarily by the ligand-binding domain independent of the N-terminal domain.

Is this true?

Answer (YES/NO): NO